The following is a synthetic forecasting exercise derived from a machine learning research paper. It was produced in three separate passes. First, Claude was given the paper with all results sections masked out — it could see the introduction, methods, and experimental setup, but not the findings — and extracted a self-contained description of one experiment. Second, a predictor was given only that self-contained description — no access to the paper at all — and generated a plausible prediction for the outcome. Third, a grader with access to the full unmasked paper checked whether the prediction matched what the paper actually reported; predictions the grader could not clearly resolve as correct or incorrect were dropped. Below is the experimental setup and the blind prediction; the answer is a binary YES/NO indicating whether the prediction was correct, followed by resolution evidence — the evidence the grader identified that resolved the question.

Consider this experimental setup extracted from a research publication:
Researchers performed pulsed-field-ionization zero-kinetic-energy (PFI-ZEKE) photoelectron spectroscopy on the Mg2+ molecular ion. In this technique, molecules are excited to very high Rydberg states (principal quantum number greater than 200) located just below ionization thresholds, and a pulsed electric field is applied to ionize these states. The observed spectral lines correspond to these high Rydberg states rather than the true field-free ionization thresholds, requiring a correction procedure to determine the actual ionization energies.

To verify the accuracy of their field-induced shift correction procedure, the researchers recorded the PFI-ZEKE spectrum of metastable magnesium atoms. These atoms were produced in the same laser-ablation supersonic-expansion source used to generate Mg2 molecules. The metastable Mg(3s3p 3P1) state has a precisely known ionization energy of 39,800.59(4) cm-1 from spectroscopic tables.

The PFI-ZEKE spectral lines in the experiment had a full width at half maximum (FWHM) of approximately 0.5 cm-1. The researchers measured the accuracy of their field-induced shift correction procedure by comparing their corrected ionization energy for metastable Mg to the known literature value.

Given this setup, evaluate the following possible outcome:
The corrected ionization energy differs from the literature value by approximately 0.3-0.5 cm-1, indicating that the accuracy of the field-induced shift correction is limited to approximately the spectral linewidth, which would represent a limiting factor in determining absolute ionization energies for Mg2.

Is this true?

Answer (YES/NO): NO